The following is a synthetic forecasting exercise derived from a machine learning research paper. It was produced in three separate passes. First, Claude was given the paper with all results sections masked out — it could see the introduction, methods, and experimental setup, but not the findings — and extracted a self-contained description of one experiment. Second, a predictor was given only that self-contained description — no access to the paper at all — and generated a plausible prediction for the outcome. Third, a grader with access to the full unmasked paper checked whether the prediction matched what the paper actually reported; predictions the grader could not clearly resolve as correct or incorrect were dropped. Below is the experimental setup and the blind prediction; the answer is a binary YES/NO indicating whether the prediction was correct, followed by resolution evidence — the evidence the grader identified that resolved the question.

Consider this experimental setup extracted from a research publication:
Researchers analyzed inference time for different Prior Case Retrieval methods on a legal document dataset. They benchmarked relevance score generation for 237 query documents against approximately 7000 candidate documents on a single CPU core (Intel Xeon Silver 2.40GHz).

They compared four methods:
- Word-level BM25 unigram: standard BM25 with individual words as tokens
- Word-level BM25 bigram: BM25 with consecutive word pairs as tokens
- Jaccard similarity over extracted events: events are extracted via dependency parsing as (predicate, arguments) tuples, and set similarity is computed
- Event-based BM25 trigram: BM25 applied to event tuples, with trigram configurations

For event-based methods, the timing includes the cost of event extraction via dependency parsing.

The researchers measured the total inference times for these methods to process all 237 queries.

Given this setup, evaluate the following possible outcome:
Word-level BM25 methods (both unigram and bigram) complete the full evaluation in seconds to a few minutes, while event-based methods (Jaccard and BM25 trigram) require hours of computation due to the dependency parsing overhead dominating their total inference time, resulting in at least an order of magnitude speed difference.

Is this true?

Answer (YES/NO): NO